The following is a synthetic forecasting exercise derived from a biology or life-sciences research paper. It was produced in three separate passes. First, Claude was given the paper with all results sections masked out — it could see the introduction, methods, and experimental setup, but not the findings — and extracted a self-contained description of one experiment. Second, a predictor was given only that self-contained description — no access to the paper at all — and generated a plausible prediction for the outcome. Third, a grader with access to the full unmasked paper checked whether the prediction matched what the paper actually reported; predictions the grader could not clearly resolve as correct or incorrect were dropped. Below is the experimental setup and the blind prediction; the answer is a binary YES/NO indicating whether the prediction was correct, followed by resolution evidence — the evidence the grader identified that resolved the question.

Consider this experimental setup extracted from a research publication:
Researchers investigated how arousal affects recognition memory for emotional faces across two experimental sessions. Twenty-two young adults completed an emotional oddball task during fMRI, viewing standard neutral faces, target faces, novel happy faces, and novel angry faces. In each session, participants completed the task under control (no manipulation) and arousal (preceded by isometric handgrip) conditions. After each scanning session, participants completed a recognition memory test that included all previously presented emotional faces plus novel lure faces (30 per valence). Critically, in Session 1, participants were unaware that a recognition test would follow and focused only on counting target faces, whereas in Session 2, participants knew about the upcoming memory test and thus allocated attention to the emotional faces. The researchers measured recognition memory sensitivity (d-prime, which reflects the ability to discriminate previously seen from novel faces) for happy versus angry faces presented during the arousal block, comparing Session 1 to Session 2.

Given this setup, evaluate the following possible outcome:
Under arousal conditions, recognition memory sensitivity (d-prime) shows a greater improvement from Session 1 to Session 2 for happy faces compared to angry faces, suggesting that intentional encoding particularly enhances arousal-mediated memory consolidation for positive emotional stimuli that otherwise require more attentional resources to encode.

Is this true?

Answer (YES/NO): NO